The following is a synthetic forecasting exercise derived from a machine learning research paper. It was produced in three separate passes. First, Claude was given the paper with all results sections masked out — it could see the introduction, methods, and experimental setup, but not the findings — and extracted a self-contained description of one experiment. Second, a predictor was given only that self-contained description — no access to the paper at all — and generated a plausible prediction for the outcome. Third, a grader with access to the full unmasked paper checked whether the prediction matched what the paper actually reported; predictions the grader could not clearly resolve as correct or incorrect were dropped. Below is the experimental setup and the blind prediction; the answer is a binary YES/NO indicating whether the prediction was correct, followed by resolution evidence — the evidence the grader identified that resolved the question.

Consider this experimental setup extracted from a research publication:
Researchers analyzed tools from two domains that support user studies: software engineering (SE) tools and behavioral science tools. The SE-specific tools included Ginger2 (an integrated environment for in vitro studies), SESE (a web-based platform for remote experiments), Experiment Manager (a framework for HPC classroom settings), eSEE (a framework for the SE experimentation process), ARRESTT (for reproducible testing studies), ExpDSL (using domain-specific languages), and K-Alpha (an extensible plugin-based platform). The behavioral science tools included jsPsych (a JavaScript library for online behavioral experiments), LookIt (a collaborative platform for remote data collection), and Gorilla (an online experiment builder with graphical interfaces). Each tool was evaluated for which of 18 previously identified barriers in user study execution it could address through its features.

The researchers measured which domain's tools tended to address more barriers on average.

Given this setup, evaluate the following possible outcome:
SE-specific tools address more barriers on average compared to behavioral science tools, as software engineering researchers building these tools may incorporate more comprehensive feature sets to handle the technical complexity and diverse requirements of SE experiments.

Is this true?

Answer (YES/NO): NO